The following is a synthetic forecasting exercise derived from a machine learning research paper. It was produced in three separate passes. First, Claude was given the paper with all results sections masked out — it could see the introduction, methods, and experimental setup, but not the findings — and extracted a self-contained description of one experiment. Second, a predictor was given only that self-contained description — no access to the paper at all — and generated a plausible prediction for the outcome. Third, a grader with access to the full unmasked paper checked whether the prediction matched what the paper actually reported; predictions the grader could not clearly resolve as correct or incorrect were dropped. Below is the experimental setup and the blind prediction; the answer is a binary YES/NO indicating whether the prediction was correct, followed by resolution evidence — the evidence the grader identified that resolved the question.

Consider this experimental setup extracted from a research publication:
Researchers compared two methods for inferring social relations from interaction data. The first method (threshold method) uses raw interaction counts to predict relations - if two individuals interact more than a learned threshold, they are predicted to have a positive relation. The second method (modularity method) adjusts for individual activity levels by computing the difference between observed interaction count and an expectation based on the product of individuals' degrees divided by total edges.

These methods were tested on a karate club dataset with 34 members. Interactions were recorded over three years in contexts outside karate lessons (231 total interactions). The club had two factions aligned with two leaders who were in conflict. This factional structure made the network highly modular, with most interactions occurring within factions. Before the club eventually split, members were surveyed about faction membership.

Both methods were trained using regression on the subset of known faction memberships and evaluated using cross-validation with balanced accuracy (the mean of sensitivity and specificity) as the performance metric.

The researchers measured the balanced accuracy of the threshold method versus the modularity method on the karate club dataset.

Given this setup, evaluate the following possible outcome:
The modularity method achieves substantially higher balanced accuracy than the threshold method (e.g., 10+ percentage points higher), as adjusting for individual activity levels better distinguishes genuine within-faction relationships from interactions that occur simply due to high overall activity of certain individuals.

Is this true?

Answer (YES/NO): YES